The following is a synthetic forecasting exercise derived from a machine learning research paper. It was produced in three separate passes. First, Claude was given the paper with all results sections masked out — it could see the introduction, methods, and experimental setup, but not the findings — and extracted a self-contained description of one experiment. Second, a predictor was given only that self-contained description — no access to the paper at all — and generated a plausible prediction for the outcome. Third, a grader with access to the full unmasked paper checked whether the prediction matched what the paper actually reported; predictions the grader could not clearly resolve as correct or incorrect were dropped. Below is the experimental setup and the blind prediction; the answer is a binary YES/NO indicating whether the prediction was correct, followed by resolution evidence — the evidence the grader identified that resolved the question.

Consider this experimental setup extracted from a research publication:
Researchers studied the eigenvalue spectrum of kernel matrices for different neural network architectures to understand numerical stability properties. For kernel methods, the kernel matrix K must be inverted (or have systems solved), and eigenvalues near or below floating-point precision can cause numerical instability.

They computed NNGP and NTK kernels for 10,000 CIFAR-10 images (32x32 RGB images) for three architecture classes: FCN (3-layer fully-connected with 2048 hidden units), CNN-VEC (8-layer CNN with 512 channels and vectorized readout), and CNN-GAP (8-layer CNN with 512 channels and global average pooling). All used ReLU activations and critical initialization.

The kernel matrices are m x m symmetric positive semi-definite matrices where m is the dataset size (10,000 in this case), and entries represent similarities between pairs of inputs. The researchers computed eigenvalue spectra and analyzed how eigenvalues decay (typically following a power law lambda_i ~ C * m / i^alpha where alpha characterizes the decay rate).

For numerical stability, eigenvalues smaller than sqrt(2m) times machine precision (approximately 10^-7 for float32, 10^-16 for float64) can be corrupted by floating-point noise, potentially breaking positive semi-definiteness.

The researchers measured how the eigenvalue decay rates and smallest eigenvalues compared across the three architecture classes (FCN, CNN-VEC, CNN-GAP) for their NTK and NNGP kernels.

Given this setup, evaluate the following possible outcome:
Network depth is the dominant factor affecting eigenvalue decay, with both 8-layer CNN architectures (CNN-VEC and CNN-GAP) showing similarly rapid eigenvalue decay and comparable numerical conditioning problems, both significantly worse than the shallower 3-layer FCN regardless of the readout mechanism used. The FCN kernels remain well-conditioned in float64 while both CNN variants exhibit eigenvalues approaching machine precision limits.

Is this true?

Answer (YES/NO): NO